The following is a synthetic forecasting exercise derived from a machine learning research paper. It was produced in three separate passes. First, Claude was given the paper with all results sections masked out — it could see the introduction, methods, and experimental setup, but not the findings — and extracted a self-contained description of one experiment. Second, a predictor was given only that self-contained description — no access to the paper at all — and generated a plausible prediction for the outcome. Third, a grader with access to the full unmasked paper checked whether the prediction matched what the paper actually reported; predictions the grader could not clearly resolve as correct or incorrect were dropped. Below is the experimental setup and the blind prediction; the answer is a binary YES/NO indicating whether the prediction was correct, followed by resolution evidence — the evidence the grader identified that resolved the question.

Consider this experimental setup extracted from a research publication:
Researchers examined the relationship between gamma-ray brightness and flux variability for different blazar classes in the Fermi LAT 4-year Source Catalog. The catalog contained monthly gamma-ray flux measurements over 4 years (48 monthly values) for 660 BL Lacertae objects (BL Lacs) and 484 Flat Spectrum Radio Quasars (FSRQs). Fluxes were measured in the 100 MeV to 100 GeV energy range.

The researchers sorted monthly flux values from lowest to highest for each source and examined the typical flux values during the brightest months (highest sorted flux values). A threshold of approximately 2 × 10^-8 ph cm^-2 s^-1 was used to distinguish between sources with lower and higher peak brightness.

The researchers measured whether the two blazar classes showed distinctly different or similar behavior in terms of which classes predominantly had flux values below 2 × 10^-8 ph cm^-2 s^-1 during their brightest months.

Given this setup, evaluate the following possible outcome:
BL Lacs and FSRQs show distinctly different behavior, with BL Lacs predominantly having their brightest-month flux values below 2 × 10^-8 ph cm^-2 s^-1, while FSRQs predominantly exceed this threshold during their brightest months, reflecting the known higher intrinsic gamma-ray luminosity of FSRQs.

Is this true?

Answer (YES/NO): YES